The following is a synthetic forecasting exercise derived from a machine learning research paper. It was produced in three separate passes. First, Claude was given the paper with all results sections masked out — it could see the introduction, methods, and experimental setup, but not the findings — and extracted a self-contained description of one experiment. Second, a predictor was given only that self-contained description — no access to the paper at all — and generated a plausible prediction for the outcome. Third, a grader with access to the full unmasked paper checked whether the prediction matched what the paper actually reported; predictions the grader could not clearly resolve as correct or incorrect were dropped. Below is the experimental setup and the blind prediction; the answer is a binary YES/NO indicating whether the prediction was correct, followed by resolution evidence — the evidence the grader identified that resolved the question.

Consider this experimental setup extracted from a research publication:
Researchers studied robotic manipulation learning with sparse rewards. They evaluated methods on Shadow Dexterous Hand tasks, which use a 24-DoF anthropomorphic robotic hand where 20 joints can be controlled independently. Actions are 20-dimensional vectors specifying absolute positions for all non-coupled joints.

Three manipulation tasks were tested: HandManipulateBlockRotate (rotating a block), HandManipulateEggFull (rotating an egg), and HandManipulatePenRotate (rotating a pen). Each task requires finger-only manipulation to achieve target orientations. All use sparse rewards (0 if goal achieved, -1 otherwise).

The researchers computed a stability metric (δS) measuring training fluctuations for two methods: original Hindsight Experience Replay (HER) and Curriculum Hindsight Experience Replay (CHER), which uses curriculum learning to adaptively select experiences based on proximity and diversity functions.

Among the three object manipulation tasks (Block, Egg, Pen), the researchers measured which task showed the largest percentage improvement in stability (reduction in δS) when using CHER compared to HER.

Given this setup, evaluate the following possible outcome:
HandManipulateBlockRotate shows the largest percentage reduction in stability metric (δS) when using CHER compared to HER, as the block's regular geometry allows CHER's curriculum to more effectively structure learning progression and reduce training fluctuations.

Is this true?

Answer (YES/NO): YES